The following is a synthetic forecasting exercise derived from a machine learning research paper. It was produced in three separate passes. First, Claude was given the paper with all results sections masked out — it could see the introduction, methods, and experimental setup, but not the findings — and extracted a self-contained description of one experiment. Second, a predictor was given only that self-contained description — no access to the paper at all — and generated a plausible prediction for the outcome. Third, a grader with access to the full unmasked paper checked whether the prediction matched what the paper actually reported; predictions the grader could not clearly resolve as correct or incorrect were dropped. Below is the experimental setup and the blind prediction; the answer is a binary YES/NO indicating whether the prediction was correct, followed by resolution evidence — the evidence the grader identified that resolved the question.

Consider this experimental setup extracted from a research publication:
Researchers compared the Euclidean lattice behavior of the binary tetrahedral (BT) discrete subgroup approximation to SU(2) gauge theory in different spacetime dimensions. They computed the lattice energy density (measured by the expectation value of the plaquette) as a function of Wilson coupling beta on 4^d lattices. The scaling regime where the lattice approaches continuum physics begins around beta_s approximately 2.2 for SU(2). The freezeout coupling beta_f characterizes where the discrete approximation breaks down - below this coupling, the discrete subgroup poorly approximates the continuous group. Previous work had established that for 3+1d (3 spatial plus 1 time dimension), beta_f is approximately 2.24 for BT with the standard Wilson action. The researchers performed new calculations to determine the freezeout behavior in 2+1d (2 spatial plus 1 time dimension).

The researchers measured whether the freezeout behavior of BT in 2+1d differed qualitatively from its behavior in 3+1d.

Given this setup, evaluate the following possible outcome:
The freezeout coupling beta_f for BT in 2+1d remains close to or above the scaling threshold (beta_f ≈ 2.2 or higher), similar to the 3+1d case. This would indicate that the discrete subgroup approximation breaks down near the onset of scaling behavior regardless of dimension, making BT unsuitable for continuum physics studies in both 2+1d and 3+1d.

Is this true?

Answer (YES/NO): YES